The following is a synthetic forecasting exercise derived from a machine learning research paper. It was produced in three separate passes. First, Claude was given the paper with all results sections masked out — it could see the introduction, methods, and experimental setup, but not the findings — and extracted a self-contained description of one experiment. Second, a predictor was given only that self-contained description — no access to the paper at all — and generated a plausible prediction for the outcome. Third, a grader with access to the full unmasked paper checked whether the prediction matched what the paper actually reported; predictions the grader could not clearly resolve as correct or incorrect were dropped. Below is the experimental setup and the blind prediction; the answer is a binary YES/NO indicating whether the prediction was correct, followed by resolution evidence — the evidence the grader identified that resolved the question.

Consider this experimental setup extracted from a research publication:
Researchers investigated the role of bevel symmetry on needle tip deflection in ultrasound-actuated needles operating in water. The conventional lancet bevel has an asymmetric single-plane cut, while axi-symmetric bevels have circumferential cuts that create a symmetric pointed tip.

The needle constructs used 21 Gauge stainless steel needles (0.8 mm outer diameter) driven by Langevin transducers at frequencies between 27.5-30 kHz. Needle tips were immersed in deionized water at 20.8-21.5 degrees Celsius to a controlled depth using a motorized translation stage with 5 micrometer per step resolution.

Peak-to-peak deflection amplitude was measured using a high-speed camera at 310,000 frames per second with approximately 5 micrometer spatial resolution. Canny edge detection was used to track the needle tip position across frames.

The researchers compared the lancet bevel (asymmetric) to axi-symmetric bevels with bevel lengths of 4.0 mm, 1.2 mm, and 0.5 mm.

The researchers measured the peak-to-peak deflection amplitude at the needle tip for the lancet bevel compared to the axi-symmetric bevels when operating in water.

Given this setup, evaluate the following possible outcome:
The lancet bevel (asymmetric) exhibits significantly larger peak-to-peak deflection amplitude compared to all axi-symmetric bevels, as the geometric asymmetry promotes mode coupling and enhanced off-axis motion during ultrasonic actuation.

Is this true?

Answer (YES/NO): YES